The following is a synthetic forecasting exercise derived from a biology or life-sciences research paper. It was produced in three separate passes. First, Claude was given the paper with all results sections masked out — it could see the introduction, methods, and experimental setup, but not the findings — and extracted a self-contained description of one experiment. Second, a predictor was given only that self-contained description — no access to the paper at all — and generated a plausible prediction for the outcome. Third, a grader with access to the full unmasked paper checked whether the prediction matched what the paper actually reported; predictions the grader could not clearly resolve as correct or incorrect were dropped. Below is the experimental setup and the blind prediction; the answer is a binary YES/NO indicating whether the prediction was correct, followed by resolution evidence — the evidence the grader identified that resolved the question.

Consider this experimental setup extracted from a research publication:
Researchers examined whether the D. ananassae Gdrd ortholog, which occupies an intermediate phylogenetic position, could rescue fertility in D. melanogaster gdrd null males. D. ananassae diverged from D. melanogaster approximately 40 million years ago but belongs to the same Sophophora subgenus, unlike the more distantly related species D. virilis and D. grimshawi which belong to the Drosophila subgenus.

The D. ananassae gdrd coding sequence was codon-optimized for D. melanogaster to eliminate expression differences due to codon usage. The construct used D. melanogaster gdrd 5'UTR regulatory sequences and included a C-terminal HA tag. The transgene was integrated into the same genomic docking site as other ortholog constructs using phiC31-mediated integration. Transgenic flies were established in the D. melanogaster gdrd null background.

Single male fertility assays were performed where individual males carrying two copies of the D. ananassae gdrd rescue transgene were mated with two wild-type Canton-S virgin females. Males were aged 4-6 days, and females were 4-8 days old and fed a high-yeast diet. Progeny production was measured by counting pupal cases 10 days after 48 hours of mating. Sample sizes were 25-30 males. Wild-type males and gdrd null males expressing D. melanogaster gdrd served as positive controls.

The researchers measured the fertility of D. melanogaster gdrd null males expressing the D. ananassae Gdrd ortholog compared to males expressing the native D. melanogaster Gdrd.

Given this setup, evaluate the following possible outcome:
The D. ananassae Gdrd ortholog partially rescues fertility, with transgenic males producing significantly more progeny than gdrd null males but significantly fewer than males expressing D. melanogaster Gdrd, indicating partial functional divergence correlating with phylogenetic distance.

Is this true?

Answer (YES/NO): NO